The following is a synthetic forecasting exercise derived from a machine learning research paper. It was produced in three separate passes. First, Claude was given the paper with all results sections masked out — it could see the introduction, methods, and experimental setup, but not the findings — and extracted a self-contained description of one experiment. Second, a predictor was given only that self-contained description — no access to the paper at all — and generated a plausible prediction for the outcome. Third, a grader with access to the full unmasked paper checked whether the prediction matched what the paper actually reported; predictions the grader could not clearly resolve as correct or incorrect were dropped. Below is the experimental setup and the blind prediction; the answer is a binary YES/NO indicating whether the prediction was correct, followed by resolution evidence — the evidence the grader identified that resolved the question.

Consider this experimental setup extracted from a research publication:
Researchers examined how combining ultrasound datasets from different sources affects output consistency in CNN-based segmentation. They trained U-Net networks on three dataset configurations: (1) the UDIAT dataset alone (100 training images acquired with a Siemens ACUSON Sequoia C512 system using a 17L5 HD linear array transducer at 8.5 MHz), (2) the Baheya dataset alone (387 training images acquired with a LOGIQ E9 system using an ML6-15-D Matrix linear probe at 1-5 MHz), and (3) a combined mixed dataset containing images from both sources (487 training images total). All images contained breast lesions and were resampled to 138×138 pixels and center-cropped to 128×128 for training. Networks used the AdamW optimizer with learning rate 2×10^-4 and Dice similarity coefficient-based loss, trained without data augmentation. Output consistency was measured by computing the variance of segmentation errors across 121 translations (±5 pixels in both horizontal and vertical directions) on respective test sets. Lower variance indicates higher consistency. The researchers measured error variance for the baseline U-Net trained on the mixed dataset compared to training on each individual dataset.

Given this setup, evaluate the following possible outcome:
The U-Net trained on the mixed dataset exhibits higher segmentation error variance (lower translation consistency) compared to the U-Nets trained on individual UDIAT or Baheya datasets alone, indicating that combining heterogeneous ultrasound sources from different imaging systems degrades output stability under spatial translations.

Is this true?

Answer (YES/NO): YES